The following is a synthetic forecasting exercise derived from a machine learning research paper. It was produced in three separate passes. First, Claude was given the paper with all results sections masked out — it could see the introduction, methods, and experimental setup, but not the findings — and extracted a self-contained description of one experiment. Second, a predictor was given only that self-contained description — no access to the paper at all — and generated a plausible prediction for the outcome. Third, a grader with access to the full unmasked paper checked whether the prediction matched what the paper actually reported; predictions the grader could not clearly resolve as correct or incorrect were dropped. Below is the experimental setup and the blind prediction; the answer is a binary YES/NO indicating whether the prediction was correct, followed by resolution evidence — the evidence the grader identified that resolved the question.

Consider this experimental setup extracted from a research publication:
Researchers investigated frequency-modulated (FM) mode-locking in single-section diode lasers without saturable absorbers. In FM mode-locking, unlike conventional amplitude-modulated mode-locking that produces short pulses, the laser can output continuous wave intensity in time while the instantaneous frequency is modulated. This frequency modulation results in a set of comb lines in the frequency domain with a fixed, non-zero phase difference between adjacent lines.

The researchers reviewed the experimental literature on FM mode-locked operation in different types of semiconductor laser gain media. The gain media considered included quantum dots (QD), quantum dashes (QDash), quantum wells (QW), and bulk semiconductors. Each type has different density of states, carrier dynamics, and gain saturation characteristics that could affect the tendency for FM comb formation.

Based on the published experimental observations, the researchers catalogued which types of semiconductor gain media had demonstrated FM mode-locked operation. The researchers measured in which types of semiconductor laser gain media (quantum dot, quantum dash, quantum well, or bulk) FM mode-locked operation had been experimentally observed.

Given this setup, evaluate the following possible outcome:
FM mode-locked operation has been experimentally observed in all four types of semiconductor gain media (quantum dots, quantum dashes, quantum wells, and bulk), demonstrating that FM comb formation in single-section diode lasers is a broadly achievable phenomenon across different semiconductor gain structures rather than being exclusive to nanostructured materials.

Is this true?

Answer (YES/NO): YES